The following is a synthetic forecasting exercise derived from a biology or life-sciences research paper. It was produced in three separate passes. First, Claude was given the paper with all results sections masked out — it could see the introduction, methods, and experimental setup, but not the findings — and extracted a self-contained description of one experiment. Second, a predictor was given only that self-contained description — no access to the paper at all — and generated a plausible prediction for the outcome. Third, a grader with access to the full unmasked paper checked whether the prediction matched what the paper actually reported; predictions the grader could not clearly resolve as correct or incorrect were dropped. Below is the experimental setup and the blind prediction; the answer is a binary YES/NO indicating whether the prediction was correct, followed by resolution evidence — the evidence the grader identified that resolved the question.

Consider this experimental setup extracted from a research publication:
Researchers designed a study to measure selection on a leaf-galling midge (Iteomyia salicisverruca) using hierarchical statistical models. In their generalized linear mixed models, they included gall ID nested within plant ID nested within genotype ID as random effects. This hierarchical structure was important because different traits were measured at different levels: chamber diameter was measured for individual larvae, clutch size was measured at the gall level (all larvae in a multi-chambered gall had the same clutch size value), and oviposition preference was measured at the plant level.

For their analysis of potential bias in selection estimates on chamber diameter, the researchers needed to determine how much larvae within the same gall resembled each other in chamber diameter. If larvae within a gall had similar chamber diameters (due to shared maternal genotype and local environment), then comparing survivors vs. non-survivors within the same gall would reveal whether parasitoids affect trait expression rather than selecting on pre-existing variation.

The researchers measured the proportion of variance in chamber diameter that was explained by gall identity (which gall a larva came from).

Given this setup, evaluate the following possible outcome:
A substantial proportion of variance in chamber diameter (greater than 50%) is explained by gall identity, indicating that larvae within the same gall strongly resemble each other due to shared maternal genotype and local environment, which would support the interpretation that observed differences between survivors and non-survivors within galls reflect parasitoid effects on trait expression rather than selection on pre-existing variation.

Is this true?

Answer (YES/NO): YES